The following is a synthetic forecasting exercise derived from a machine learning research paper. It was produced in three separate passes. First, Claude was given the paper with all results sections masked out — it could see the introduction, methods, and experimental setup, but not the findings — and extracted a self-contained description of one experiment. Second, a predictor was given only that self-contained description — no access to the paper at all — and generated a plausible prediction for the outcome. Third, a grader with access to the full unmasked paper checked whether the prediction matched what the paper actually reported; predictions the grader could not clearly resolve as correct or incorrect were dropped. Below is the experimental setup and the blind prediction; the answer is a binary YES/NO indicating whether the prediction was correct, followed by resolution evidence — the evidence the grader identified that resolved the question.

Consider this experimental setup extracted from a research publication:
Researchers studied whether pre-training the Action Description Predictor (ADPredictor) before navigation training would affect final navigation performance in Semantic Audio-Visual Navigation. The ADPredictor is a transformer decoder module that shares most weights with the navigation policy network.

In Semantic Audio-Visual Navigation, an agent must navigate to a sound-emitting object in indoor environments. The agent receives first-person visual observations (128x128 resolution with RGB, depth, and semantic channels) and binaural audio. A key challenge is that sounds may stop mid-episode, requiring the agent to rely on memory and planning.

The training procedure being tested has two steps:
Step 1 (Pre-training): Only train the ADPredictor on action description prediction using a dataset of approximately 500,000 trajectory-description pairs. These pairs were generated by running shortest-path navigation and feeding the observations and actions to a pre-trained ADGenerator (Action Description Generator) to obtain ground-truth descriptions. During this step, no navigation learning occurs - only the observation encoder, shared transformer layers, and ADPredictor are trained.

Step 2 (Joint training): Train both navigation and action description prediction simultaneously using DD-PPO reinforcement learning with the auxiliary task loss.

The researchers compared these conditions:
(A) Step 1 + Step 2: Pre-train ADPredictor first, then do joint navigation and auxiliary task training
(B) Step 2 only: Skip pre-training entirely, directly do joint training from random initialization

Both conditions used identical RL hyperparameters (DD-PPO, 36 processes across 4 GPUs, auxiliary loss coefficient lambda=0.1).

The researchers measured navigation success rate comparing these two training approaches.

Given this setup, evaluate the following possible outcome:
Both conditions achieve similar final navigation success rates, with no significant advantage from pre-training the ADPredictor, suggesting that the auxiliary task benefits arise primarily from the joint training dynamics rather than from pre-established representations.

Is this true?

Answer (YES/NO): NO